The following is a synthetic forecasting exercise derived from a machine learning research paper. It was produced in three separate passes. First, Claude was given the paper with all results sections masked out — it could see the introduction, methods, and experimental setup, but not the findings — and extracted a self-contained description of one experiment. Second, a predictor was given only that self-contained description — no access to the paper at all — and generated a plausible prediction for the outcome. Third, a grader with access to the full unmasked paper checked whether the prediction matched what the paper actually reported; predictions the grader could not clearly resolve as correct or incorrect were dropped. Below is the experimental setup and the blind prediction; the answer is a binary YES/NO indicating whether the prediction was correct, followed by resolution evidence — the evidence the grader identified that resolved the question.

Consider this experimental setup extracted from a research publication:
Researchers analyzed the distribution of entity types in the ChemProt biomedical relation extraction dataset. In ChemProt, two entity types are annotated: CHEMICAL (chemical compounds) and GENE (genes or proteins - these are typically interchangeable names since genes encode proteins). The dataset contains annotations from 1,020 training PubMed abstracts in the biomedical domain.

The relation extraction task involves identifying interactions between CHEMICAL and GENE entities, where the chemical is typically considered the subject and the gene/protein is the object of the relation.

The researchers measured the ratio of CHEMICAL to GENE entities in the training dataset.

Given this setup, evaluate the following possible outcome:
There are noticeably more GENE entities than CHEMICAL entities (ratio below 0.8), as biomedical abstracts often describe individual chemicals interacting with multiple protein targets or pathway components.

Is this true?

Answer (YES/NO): NO